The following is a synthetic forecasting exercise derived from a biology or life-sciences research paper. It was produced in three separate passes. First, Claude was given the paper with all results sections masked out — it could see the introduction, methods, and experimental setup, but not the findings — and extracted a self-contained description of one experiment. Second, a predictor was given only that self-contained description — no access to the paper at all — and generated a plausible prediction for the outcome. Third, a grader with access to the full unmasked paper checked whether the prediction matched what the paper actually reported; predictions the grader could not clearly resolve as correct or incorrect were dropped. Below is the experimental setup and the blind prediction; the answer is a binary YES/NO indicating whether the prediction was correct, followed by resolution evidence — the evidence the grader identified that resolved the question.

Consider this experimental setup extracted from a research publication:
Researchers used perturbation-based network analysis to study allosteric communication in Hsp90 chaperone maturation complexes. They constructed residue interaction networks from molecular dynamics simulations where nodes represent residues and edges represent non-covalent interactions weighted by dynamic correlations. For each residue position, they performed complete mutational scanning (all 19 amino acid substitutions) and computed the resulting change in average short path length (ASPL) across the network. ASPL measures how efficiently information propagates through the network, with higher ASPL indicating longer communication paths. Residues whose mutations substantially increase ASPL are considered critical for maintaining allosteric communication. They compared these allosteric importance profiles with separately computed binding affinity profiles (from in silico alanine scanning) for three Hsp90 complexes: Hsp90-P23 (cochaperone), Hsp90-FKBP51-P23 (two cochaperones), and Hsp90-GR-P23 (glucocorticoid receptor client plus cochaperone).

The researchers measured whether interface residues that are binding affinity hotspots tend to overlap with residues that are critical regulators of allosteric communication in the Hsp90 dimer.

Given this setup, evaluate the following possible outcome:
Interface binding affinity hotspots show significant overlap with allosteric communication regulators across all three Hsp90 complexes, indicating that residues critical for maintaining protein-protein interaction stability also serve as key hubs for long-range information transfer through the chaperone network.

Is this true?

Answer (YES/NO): YES